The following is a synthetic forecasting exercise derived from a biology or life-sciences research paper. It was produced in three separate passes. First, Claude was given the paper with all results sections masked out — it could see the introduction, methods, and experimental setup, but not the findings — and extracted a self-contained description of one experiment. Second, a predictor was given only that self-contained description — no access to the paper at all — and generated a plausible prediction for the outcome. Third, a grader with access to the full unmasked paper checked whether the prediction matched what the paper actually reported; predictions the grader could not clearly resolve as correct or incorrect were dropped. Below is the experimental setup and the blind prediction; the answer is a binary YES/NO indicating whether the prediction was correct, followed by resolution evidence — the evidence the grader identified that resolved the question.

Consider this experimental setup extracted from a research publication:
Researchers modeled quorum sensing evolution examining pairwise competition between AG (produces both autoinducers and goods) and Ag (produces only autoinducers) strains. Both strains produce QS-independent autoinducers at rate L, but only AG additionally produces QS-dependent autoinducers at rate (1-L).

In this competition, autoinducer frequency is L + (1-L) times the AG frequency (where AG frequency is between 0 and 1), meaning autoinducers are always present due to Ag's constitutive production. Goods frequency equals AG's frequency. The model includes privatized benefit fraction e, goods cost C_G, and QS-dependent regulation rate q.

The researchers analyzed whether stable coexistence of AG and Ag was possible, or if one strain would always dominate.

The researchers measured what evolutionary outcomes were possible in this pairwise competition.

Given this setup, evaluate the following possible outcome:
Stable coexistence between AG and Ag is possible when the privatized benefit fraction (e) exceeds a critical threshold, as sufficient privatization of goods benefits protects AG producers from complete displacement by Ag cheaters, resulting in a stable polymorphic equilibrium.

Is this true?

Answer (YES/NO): NO